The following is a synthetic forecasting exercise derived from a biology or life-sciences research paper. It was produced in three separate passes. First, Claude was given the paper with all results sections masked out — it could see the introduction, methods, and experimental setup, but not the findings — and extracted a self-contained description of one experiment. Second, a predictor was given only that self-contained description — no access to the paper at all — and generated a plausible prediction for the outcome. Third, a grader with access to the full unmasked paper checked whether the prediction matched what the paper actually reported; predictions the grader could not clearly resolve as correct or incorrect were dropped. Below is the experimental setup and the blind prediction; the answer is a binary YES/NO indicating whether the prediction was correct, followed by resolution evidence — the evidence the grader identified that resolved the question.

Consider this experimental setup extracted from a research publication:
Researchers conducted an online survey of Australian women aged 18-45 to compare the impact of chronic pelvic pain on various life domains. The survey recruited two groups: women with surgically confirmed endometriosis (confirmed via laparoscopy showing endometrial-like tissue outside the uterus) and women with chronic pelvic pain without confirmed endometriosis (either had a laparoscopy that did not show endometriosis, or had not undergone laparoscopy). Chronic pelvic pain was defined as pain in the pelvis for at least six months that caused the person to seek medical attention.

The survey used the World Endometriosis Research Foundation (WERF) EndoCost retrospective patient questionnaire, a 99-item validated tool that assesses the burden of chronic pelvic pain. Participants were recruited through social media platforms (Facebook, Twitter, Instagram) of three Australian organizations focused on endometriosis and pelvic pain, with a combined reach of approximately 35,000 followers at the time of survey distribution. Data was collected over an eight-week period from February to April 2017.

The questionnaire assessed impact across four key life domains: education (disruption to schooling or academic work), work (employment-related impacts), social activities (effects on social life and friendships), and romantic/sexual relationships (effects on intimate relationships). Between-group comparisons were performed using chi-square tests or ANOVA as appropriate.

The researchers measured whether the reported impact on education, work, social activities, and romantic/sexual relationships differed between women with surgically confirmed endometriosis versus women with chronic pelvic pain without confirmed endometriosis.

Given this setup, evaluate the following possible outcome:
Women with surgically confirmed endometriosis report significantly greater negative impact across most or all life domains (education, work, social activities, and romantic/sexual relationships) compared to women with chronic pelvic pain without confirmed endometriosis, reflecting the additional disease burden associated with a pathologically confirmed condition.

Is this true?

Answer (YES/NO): NO